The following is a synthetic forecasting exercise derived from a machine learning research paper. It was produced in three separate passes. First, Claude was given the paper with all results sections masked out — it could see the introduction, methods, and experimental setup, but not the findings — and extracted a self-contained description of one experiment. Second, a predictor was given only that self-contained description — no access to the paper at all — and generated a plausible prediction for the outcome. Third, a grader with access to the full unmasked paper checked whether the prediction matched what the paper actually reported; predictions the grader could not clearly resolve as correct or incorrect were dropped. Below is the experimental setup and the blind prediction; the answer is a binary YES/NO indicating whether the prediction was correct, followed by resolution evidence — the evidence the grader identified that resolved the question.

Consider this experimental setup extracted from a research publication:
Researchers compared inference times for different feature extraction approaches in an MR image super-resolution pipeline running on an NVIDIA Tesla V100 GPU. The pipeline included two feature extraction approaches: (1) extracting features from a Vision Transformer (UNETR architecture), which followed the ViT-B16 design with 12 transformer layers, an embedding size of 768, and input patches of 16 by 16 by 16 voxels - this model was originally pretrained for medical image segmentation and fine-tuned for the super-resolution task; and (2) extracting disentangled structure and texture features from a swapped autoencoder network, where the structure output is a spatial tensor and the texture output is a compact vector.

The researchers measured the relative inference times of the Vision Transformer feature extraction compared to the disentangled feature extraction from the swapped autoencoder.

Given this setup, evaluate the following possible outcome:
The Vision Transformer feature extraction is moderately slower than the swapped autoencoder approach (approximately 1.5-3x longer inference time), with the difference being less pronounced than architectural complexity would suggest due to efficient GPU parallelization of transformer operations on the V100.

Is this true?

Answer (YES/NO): NO